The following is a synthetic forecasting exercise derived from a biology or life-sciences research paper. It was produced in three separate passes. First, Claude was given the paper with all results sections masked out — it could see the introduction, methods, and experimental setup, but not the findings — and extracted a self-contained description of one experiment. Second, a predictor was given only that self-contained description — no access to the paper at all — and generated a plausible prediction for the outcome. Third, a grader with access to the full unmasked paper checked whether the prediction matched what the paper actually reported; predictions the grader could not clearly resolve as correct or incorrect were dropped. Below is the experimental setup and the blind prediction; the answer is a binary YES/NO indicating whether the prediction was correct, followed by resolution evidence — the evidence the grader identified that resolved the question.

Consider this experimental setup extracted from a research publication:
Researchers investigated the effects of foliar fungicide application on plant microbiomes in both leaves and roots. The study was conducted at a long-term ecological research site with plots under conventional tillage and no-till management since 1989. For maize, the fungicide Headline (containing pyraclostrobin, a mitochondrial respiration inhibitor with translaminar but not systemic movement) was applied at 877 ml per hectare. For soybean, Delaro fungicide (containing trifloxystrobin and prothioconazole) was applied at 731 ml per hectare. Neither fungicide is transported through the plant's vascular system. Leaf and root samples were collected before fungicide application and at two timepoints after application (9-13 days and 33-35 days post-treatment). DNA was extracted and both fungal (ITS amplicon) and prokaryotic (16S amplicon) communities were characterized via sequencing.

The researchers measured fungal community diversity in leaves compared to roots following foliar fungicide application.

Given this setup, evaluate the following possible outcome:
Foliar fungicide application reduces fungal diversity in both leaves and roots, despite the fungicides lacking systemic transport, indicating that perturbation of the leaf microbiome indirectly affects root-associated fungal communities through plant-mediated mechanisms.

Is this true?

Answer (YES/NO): NO